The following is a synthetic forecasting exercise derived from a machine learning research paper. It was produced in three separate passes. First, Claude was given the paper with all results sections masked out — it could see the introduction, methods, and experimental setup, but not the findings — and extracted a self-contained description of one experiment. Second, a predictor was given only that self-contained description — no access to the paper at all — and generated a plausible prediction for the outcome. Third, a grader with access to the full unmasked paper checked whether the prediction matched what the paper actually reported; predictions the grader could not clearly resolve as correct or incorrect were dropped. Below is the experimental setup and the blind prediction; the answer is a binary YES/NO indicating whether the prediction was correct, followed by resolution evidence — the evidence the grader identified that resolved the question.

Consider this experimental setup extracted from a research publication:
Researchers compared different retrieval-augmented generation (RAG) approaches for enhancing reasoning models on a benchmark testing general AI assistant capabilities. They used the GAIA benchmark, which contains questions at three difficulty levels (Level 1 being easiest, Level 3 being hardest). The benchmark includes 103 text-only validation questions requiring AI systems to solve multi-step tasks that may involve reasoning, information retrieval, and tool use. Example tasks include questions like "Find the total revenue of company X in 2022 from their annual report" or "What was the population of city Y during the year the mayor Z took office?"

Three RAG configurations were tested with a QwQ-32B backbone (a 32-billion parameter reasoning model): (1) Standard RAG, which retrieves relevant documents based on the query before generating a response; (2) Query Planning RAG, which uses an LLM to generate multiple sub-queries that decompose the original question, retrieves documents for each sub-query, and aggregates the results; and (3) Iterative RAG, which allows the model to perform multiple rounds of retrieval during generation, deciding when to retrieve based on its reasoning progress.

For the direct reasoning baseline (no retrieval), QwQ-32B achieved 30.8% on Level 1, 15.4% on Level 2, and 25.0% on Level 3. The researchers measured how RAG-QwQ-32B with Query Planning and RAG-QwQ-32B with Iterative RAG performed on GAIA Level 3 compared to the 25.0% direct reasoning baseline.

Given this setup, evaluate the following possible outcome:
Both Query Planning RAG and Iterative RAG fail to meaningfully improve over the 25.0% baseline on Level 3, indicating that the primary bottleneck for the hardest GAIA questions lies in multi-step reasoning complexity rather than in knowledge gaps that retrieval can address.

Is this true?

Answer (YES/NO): YES